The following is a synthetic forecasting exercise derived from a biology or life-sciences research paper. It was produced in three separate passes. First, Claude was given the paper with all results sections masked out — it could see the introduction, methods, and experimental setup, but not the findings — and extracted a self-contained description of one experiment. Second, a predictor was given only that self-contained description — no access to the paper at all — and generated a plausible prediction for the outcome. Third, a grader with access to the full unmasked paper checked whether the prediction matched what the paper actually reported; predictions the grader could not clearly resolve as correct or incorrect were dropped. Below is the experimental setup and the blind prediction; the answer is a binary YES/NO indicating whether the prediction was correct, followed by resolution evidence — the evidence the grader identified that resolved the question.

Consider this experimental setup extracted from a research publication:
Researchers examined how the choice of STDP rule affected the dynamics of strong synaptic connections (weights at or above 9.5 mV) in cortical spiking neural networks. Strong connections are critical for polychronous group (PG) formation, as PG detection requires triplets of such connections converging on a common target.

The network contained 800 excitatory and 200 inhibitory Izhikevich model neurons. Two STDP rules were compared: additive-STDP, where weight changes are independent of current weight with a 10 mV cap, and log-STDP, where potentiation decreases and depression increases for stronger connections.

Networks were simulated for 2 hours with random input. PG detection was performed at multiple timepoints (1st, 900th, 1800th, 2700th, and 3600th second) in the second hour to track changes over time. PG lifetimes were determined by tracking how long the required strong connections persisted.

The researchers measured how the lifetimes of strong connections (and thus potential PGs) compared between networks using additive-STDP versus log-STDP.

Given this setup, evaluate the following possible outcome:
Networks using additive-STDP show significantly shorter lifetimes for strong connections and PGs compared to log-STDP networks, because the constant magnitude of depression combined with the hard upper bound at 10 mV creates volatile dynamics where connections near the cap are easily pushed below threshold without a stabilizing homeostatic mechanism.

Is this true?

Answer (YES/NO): NO